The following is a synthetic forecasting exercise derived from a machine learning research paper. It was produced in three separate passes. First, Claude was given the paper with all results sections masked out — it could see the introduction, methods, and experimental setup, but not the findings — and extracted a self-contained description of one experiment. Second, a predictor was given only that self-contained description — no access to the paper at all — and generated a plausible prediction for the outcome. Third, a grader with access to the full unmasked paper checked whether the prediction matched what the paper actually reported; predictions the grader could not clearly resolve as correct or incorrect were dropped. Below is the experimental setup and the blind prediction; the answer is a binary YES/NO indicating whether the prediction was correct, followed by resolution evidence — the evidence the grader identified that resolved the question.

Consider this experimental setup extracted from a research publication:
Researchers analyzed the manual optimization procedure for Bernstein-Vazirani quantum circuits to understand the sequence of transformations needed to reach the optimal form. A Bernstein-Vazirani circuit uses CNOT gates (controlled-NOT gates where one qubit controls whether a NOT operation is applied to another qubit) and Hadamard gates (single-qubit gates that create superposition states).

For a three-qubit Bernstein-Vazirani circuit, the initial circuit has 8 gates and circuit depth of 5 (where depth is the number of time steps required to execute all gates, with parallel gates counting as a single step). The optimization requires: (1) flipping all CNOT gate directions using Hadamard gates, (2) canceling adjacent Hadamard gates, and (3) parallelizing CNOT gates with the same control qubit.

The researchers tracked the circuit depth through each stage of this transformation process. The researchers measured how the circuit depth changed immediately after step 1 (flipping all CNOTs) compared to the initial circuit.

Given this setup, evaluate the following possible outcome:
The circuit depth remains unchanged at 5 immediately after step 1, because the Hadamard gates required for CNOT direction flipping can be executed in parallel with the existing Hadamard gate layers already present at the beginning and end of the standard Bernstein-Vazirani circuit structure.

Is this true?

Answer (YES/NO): NO